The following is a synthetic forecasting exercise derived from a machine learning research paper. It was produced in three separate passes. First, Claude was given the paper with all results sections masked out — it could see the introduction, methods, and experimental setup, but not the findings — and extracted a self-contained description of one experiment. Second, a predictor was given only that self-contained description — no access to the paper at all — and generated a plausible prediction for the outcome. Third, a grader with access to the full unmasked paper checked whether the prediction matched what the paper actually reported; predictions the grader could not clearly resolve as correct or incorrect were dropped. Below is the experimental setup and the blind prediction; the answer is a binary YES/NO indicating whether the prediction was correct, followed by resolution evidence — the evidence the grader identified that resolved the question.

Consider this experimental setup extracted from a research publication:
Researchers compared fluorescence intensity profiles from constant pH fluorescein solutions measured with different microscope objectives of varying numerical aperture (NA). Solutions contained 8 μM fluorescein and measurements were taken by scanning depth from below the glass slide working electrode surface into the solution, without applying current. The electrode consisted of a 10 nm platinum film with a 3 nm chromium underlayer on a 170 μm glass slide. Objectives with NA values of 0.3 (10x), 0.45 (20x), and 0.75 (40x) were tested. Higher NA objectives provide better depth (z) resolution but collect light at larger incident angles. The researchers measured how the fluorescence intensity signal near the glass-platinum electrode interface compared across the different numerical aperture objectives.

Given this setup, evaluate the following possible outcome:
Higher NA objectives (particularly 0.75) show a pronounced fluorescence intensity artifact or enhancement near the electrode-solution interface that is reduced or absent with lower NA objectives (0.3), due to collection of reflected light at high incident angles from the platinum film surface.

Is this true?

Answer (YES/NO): NO